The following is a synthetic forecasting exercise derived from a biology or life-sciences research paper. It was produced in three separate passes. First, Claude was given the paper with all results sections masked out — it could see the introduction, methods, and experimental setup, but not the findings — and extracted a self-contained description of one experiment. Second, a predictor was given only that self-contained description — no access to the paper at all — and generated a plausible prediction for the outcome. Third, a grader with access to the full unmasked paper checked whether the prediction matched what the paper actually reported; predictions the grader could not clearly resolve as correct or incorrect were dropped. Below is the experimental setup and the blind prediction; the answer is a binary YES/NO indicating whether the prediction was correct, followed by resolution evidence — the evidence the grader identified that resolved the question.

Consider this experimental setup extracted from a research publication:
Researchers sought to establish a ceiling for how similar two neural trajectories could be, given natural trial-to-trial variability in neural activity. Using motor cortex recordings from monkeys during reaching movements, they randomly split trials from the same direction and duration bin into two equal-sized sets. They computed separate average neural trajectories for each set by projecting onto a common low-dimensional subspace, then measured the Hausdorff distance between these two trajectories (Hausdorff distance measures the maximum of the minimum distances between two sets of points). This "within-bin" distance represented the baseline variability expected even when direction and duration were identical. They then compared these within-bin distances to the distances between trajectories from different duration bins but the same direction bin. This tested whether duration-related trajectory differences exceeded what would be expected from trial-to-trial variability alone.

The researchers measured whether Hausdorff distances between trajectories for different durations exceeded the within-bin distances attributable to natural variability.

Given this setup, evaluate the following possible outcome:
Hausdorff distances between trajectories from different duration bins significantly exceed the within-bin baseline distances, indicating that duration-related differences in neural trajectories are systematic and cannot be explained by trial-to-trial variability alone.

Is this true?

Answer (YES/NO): NO